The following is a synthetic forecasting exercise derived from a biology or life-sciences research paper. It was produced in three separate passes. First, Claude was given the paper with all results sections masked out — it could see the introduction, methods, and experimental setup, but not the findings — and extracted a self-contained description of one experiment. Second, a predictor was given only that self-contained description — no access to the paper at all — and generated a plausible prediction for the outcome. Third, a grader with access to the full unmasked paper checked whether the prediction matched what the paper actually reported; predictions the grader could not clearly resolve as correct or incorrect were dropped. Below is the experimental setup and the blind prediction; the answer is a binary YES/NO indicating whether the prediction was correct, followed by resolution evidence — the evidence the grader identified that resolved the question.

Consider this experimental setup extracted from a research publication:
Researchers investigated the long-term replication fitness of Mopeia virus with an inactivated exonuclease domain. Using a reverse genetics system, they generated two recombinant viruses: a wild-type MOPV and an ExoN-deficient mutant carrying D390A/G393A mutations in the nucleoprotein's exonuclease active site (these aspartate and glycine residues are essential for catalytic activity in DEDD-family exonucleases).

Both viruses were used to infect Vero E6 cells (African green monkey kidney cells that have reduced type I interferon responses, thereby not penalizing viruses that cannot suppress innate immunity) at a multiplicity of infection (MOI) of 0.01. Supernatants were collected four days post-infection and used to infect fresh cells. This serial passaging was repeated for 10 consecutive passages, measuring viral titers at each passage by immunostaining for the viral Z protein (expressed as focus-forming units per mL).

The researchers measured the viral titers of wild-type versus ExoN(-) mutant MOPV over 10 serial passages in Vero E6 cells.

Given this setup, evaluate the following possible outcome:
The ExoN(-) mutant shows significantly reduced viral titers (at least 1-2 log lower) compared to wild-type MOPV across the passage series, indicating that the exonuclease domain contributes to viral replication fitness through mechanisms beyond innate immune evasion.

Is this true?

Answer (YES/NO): YES